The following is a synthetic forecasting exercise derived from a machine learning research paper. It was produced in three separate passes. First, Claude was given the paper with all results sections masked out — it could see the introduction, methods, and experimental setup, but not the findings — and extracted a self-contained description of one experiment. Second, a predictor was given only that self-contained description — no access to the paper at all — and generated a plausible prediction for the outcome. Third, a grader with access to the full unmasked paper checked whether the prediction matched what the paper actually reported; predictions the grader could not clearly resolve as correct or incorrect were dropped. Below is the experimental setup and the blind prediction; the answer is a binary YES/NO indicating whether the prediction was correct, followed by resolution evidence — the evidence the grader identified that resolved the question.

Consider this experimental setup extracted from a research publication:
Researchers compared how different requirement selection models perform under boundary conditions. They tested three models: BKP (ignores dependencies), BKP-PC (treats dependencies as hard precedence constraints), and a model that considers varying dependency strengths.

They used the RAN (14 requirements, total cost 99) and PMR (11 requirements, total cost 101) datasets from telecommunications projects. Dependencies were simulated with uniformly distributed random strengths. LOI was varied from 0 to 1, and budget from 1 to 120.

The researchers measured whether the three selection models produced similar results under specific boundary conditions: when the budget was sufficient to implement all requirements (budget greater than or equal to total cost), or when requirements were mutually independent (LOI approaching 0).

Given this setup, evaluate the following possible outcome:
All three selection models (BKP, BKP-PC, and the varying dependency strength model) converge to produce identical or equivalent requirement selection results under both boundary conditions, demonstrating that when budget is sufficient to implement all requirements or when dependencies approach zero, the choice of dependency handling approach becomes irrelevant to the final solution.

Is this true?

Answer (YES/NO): YES